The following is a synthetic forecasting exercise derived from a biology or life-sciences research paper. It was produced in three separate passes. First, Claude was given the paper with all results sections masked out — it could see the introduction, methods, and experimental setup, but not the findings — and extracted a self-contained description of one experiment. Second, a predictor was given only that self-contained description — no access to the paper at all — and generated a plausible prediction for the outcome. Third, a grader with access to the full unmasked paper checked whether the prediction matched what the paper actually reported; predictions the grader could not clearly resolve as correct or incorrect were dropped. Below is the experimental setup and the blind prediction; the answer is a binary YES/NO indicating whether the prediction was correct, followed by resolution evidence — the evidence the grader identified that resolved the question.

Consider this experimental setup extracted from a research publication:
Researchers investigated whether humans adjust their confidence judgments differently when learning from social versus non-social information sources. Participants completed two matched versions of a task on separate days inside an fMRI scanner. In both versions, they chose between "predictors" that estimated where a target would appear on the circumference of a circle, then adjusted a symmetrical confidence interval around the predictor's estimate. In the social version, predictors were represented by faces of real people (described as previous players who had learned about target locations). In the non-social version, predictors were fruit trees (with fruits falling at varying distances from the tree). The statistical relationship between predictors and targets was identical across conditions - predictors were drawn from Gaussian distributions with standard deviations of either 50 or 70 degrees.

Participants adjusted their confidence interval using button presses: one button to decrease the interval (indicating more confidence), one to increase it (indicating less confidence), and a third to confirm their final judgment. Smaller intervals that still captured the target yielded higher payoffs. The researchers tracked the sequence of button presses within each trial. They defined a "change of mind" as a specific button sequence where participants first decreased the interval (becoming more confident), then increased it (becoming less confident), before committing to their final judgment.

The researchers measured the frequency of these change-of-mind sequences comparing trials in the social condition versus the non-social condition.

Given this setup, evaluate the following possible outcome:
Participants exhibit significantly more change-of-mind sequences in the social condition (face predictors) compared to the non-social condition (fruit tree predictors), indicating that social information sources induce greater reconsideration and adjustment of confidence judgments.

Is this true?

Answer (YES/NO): NO